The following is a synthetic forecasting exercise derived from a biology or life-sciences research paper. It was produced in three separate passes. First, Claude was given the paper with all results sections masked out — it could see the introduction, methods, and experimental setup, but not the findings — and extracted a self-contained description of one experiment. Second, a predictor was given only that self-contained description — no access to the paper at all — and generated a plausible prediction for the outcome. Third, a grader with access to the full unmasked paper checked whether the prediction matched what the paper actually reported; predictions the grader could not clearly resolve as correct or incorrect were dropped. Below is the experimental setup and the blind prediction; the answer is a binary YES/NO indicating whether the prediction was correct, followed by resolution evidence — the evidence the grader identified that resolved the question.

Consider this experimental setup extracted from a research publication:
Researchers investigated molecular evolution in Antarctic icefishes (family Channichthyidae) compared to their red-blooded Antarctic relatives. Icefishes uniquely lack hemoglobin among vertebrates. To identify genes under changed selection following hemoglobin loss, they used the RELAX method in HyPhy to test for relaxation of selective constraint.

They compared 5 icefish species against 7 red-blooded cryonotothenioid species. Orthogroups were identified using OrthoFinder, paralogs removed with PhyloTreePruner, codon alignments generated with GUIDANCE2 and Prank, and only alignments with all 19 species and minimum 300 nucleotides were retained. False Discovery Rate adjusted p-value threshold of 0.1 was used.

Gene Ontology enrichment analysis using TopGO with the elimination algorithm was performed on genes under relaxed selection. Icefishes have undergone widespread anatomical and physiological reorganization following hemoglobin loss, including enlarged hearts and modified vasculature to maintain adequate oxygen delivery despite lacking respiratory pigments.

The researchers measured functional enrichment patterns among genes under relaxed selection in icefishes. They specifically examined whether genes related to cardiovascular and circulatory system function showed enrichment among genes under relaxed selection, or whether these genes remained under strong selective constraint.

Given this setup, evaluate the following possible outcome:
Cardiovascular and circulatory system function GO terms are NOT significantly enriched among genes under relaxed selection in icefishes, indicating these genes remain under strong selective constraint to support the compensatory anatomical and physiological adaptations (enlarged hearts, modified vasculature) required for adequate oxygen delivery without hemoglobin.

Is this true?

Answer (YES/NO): YES